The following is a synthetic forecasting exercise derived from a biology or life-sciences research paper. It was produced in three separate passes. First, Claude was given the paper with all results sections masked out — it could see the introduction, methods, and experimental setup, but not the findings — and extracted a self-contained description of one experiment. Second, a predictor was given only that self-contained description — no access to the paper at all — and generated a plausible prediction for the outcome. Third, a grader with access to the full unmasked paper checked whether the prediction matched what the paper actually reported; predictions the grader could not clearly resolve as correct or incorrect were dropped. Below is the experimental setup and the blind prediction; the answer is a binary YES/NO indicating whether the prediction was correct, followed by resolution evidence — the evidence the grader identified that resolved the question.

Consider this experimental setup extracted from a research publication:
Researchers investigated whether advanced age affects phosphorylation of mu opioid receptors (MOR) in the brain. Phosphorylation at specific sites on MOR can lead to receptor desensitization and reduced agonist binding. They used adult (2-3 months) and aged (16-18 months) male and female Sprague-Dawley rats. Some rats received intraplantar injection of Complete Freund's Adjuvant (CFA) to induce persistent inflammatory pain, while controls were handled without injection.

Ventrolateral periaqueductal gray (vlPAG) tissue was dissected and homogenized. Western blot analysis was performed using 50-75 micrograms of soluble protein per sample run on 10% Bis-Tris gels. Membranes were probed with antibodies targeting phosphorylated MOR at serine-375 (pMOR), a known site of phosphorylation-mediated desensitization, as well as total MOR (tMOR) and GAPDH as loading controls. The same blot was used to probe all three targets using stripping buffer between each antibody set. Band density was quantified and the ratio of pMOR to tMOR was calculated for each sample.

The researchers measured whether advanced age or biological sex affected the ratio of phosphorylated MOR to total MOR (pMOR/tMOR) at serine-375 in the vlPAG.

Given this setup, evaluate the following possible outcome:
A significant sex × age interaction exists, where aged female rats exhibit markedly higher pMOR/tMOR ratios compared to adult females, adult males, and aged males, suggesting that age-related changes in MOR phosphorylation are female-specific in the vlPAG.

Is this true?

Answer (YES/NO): NO